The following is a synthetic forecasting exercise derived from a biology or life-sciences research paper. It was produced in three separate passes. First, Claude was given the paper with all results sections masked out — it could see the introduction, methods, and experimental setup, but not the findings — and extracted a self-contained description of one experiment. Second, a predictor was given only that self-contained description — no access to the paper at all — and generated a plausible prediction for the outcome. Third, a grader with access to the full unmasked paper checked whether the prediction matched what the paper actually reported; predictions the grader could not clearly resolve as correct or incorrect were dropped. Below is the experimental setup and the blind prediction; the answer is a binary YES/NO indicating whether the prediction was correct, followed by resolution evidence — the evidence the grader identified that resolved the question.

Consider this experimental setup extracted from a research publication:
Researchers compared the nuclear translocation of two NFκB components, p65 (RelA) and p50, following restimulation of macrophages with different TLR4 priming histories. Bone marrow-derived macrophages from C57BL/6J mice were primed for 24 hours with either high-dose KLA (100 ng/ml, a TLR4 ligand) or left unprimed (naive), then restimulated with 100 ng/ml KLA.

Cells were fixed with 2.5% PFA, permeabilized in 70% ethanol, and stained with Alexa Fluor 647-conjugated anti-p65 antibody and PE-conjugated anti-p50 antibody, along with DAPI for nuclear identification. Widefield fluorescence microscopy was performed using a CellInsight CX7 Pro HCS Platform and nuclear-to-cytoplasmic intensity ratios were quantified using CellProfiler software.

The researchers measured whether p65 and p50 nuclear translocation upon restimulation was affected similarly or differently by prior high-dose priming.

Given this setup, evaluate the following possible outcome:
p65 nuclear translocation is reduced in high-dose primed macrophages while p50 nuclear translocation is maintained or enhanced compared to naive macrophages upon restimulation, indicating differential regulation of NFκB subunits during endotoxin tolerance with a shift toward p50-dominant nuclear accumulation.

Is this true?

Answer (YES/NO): NO